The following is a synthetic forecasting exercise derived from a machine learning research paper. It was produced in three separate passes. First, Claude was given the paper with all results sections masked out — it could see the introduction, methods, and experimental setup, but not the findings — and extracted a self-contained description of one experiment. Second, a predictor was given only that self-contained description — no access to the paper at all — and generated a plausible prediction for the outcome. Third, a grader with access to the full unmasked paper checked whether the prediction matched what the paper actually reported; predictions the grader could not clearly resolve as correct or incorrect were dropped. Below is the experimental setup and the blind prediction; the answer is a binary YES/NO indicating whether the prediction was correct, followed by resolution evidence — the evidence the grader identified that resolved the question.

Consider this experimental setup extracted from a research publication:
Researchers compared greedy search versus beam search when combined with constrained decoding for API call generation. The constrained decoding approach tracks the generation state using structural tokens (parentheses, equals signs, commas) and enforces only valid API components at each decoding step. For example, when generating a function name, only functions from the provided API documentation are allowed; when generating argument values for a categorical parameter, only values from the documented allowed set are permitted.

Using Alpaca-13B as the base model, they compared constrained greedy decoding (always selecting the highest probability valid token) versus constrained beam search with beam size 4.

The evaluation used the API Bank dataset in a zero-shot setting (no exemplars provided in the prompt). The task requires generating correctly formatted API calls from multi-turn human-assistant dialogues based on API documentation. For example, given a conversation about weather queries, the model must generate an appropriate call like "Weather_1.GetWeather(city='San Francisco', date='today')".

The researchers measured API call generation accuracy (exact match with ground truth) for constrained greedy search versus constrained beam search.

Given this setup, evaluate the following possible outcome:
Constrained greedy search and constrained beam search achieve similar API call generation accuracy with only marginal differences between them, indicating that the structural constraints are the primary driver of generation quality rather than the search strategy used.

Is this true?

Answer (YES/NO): NO